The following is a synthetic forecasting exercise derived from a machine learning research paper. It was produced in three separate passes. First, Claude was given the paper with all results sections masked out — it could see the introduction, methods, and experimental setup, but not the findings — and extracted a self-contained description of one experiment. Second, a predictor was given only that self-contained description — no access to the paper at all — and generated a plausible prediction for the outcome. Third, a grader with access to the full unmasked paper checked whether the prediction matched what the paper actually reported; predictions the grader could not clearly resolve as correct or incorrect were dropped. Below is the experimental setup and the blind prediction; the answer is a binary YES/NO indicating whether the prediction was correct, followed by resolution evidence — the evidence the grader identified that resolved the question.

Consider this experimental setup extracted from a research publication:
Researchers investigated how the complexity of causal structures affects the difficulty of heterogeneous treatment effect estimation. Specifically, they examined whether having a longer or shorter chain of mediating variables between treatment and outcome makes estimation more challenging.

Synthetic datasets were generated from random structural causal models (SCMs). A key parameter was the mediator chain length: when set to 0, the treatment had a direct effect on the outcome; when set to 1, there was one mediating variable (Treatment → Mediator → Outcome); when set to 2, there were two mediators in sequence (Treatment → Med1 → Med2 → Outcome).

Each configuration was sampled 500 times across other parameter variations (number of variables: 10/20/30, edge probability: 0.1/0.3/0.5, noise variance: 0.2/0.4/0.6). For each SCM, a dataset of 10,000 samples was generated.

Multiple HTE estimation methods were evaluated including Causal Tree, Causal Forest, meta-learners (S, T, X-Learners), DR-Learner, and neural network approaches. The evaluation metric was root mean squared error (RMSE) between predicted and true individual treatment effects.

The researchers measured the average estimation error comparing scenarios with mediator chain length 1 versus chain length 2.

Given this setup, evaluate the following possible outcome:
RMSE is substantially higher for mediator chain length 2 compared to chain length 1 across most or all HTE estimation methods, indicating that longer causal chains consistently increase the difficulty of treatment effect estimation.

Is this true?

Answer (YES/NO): NO